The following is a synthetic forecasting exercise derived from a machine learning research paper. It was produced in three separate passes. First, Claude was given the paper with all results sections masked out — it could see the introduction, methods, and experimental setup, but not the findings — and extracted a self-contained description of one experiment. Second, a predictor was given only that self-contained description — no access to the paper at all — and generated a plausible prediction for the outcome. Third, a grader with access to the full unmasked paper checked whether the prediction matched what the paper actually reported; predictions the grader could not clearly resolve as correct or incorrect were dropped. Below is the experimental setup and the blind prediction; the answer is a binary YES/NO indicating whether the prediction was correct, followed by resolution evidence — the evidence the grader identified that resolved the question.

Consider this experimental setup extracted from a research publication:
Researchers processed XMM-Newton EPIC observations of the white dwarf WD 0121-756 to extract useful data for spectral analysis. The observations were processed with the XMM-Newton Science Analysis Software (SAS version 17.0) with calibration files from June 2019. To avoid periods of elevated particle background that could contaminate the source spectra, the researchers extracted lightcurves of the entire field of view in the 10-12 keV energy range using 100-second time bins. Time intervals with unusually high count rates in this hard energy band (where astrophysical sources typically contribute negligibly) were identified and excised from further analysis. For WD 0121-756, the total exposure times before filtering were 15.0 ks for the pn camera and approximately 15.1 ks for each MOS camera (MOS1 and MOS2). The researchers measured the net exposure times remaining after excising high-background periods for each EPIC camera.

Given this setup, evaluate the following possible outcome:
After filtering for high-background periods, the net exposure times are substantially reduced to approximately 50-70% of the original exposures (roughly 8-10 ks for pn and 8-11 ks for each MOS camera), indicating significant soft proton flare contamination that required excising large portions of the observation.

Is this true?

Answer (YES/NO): NO